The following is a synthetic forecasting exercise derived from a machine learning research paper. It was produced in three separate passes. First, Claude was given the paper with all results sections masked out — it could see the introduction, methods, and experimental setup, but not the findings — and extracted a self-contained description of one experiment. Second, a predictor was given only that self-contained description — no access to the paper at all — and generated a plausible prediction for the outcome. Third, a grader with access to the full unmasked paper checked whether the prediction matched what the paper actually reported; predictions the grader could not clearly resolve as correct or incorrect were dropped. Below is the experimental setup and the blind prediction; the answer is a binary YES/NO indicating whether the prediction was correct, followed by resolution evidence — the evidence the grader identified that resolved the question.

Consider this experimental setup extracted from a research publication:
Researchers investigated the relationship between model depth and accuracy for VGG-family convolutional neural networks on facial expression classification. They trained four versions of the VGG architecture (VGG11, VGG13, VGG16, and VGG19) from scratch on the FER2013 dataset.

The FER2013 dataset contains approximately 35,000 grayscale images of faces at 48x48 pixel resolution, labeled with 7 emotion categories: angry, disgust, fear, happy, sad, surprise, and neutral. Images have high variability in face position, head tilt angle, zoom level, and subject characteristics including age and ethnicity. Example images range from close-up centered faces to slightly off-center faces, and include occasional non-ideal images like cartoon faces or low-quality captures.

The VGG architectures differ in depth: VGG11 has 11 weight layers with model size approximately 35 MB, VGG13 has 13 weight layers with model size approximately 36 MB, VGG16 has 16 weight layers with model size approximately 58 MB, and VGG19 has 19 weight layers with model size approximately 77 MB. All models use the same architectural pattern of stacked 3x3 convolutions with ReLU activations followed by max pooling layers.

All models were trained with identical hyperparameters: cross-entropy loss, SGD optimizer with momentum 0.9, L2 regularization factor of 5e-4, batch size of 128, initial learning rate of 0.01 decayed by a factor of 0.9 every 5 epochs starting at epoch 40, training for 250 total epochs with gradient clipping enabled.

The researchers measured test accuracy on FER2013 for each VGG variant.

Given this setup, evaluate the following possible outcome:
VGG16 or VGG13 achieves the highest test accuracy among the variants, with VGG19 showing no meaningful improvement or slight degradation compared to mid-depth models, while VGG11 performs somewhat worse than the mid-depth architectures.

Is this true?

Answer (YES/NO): YES